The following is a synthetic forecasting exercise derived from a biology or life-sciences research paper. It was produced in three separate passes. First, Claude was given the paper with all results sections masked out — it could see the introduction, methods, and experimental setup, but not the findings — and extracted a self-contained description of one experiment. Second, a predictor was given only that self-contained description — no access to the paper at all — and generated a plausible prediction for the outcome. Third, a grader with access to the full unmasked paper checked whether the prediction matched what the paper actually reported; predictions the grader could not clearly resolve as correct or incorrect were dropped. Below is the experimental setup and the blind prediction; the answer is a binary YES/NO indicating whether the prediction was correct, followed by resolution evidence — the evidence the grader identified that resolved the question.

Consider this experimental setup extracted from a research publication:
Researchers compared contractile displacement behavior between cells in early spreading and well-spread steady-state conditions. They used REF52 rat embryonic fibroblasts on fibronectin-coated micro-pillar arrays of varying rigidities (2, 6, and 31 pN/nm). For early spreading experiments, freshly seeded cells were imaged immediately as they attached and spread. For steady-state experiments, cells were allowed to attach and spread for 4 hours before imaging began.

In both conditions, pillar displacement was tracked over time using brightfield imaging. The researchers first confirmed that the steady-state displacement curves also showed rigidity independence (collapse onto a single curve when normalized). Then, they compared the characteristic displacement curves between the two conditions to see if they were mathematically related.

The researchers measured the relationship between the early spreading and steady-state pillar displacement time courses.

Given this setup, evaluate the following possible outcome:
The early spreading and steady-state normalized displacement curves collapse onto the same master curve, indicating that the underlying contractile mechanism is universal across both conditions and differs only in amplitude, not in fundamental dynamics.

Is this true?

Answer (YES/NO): YES